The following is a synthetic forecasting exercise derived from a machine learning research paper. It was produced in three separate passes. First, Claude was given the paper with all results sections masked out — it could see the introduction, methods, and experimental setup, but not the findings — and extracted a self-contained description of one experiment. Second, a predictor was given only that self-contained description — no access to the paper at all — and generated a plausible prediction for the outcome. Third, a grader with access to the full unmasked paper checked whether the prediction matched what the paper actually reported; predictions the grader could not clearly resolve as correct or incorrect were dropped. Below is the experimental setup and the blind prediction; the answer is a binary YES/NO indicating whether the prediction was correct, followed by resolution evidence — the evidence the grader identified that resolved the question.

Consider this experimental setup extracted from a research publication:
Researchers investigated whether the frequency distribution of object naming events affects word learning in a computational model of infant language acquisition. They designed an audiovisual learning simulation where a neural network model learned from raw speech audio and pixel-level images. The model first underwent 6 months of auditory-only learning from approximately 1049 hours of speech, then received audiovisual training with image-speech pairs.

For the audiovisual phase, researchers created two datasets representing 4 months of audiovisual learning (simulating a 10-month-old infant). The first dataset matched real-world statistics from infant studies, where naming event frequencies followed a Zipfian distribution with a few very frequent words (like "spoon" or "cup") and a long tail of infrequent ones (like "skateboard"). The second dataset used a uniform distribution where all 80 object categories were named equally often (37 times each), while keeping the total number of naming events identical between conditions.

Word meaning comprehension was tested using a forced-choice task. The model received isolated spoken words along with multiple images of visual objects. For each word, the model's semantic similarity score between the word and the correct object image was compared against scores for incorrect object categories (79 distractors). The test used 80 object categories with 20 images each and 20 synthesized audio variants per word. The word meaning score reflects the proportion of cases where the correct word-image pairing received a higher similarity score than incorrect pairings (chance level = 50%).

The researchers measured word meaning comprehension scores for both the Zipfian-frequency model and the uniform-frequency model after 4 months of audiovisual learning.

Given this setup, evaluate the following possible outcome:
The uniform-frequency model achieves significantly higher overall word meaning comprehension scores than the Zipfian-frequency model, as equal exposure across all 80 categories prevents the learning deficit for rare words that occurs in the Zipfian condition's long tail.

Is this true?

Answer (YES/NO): NO